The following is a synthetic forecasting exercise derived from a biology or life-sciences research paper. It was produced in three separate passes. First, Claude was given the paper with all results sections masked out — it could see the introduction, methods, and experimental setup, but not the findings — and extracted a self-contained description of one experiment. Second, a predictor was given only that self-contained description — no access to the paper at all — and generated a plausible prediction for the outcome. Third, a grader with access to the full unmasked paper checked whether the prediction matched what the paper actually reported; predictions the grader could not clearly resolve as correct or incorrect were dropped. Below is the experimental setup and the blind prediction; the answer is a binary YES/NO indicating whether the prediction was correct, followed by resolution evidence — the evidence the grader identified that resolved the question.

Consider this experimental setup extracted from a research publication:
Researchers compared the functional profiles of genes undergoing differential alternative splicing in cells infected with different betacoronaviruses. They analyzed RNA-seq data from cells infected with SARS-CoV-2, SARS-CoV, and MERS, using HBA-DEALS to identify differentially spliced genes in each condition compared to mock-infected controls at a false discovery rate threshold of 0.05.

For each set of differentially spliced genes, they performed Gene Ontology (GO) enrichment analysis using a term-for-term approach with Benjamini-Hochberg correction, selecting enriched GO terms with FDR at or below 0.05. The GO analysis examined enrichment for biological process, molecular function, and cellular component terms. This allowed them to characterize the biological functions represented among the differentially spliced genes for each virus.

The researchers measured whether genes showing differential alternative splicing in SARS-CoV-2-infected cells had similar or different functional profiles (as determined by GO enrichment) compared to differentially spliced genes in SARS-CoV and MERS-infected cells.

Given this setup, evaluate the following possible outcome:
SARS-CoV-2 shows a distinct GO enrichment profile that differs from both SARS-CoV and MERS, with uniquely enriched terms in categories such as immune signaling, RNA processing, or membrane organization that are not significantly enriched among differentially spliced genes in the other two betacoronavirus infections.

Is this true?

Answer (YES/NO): NO